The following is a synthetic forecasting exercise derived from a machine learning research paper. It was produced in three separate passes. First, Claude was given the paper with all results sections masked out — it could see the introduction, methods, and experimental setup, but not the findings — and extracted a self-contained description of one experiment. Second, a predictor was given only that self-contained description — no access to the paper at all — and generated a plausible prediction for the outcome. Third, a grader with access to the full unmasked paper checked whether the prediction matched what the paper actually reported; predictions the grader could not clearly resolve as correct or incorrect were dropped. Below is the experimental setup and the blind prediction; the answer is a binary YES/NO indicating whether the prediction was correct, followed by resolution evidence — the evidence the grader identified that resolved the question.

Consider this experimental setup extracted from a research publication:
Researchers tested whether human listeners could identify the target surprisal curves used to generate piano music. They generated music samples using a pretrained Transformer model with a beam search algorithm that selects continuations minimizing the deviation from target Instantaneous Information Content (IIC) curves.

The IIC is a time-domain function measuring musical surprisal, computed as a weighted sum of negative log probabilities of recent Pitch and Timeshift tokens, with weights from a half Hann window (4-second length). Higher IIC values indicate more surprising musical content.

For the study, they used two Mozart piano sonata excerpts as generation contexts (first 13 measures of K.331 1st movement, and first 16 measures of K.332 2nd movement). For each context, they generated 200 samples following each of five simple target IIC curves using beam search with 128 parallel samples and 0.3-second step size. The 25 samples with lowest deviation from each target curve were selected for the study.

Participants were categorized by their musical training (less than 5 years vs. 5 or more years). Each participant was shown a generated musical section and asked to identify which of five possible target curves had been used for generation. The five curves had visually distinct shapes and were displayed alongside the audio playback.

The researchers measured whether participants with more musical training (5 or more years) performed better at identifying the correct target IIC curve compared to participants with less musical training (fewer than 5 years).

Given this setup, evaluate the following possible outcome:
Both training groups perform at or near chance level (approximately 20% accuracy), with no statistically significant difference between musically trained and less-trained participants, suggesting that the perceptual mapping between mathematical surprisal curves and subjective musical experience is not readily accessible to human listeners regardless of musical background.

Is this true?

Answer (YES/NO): NO